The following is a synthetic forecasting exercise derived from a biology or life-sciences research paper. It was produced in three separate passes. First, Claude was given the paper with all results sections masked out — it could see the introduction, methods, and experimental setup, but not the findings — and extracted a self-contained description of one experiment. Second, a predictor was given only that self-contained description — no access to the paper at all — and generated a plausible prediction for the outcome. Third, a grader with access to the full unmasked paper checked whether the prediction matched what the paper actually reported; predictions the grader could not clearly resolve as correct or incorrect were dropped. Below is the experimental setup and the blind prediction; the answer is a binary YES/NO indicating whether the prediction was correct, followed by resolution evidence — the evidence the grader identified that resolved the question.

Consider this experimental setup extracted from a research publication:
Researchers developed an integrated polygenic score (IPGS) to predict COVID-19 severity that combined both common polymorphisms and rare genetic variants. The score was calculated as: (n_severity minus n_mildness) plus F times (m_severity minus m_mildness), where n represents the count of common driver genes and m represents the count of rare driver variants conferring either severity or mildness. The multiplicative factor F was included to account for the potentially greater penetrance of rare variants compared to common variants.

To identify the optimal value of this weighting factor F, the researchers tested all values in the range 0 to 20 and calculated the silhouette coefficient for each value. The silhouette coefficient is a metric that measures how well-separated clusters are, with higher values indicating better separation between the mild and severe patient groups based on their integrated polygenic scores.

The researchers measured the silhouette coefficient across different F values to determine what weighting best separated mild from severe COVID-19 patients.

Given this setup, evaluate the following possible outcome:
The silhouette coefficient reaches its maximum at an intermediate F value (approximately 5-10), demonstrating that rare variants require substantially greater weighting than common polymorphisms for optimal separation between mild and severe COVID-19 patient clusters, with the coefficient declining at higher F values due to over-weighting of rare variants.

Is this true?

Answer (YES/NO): NO